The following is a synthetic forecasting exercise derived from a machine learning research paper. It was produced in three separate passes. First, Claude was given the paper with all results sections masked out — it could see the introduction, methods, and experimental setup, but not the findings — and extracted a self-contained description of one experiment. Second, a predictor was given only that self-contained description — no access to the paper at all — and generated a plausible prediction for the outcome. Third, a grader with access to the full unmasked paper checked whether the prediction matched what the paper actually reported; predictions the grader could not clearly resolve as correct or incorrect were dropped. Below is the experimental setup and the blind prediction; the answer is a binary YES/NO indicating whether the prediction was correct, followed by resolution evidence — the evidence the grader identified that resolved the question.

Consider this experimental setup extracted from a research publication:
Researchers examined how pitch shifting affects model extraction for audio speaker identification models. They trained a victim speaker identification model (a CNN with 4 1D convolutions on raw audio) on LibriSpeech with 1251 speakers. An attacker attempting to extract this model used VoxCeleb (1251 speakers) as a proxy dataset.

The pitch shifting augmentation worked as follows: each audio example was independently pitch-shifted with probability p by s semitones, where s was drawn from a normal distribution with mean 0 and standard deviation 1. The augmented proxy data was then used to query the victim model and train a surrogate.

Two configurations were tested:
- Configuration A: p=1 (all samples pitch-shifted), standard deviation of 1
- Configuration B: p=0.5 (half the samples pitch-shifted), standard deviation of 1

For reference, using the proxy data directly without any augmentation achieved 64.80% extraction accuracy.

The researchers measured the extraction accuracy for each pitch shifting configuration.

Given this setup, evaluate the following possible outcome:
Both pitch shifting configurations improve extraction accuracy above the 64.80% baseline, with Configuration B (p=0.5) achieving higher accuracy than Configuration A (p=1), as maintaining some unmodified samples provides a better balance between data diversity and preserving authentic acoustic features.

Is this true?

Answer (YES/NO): NO